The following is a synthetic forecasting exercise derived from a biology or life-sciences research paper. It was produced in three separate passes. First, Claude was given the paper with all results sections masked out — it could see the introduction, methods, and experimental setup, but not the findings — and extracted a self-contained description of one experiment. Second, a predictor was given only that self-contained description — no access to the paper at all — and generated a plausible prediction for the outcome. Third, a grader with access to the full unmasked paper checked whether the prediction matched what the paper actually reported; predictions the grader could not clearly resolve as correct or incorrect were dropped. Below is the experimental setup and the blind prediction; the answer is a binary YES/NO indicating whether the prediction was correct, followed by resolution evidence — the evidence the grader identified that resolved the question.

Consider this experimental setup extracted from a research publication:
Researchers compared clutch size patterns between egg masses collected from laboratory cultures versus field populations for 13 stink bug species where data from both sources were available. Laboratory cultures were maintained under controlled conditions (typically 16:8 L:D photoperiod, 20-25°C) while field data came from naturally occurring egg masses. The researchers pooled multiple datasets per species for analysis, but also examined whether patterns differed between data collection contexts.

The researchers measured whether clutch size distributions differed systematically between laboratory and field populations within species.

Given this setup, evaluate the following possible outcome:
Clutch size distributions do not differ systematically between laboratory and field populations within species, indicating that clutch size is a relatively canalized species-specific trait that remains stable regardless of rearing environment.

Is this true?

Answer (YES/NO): YES